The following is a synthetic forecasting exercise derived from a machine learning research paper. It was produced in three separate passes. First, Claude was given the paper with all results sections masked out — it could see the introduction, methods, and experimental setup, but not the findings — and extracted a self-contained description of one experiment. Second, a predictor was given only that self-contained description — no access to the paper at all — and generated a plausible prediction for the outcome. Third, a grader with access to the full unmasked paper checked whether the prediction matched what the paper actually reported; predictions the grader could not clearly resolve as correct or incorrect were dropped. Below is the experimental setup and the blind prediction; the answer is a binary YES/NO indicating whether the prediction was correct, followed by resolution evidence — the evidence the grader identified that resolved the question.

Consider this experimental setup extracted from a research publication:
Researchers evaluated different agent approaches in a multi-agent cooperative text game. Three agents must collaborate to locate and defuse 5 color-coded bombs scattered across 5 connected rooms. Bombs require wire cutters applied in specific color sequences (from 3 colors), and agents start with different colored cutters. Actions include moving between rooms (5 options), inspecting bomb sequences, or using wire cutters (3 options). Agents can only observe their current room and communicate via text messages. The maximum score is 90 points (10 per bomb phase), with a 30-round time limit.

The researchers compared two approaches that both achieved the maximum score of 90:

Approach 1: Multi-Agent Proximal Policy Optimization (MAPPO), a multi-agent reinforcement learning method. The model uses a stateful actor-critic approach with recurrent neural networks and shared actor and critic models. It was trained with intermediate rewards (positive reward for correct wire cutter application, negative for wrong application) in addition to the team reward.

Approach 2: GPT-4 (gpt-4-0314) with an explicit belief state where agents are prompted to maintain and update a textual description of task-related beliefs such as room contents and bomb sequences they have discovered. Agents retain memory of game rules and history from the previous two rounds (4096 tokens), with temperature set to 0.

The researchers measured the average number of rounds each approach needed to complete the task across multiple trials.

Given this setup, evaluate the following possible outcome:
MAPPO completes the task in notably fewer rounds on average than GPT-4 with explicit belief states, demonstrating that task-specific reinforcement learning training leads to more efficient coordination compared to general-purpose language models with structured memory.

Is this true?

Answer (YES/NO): NO